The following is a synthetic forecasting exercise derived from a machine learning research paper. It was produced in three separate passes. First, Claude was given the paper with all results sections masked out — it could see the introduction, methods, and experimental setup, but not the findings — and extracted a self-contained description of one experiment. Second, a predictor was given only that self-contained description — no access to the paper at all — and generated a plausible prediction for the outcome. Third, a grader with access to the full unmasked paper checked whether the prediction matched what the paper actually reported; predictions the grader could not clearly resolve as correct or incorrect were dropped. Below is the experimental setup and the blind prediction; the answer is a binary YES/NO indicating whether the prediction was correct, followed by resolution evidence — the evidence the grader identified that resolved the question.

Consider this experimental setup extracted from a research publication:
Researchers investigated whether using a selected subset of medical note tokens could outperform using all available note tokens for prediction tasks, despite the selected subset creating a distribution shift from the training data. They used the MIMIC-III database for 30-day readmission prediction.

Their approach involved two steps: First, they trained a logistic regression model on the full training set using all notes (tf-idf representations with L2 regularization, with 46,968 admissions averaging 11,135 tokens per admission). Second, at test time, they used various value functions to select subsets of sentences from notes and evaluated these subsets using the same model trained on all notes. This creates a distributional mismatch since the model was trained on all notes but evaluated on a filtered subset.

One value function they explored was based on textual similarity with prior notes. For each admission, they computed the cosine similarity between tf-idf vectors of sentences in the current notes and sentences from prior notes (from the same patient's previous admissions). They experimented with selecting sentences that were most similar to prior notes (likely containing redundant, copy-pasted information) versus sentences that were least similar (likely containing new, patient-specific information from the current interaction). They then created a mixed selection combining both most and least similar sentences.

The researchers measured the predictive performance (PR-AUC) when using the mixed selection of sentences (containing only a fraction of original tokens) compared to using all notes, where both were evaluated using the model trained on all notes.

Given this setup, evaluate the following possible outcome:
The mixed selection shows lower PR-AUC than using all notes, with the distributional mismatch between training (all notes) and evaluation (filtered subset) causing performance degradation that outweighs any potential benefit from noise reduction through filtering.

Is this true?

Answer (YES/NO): NO